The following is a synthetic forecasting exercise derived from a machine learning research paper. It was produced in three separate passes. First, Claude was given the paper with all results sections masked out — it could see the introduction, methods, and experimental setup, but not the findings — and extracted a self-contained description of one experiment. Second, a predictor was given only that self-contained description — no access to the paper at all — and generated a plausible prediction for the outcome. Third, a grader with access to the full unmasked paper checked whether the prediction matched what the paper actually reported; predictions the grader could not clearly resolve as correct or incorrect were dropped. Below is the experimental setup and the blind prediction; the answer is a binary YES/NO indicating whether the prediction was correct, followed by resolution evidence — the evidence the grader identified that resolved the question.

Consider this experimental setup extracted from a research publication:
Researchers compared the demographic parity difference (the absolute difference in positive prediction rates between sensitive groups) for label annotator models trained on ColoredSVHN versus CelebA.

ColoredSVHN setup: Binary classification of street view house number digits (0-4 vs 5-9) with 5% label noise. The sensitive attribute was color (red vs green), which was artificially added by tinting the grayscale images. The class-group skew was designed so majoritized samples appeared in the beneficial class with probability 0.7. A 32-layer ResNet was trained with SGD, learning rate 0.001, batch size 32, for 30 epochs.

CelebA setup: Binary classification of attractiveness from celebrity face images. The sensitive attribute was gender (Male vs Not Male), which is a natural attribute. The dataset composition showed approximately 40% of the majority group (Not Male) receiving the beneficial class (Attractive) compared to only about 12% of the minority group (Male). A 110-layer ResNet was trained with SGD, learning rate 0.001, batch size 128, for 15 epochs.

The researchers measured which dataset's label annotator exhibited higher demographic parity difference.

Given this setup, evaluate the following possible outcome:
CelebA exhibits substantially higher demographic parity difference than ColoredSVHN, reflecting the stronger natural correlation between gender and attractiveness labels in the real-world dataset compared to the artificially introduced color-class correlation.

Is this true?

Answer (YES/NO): YES